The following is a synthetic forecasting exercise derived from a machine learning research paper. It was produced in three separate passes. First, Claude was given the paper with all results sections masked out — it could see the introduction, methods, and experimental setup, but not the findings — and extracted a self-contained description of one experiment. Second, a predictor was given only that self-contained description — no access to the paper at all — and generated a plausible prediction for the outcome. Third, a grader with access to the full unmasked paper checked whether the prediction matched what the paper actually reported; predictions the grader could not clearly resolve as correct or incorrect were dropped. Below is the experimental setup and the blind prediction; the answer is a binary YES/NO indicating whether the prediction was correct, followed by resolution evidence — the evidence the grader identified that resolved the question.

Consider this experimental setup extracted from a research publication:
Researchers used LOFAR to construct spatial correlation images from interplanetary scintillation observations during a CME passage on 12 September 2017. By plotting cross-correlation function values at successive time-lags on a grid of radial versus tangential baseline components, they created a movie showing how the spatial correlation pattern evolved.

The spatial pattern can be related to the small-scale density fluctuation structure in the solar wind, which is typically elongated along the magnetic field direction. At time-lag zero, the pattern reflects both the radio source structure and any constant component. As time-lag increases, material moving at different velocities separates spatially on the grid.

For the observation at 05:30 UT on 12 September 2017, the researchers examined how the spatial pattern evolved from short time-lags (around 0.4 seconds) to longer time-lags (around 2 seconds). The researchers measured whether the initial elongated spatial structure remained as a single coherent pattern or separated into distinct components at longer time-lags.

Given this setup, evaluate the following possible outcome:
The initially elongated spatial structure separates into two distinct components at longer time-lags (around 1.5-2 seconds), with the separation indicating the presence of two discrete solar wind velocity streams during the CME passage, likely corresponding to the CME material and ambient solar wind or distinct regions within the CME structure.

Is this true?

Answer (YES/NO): YES